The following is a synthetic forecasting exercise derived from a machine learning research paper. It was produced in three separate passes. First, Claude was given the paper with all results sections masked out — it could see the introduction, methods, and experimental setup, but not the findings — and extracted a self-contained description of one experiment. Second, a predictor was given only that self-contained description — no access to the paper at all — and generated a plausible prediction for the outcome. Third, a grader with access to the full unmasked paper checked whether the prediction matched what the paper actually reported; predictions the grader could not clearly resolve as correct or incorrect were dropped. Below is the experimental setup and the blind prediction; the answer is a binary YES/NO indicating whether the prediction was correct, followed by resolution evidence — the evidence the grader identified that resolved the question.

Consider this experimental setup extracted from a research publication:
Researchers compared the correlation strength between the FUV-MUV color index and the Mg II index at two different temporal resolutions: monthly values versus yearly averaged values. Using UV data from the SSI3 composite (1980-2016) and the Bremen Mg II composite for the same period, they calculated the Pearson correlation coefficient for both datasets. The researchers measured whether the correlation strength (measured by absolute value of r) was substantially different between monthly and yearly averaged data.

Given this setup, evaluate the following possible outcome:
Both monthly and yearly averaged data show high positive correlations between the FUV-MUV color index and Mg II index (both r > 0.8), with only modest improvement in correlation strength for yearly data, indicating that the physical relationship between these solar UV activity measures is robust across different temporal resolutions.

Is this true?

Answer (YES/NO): NO